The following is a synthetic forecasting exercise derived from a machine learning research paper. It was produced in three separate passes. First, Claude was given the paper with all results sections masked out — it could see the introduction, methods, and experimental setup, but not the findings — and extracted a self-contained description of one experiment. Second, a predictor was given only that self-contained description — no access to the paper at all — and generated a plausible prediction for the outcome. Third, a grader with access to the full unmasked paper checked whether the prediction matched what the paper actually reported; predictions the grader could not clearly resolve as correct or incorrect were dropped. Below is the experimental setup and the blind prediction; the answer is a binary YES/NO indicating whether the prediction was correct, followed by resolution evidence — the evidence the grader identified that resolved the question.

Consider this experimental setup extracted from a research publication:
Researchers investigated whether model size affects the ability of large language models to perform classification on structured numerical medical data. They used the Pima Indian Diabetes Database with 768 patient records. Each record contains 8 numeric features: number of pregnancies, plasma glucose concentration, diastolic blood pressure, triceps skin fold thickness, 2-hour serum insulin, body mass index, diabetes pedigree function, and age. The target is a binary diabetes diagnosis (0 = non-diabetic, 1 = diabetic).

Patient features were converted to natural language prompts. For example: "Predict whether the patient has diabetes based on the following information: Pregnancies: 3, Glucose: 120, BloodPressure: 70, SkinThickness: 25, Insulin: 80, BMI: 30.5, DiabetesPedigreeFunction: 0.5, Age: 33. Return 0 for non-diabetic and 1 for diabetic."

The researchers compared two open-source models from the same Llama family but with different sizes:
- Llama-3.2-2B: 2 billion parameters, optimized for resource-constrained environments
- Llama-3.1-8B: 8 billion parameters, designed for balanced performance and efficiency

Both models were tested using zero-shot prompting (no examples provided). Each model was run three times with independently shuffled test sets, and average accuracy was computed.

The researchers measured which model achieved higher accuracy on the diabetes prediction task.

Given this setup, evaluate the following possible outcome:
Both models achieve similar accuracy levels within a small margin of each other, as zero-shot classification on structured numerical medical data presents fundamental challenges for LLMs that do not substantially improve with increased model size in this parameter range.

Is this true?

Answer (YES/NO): YES